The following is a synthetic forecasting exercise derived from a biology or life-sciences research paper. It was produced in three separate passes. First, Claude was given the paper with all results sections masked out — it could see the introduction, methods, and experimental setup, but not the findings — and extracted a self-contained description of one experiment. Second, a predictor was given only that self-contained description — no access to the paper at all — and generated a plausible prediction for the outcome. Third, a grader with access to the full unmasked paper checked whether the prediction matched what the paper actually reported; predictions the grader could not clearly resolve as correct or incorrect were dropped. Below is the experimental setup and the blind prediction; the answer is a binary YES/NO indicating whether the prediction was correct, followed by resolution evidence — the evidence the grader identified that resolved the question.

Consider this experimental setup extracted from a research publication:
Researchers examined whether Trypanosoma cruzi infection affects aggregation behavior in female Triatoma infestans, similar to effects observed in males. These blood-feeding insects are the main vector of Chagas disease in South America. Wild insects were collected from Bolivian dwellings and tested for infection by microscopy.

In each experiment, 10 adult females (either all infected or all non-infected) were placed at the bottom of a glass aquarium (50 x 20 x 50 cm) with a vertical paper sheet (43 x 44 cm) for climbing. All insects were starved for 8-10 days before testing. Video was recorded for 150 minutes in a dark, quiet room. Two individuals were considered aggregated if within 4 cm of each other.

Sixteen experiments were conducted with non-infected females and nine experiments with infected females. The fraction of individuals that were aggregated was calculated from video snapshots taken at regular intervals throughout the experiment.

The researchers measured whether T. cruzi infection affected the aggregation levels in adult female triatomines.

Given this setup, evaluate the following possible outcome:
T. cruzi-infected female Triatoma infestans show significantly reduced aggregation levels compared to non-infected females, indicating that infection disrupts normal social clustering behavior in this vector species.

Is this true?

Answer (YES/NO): NO